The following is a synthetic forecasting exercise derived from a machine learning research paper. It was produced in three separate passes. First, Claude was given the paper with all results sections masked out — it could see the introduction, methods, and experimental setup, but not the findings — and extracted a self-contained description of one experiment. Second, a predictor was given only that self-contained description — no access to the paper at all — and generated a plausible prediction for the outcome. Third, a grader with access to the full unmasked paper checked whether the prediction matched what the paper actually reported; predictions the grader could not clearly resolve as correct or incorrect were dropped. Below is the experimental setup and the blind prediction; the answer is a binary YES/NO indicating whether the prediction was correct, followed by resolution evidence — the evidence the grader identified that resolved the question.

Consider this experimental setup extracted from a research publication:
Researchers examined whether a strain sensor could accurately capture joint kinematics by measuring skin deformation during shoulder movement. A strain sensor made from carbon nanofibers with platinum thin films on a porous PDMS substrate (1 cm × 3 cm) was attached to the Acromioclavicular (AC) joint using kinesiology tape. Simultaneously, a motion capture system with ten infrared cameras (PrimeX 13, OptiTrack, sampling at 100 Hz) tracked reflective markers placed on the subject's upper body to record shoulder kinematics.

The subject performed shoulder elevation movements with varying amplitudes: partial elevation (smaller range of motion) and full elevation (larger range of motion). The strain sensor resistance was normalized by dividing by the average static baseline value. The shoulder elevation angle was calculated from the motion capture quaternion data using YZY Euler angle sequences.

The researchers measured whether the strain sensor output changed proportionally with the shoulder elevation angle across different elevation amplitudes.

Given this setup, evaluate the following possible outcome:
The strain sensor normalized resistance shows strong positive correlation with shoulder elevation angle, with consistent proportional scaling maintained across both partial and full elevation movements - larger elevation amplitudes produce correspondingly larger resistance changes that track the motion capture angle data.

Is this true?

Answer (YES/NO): YES